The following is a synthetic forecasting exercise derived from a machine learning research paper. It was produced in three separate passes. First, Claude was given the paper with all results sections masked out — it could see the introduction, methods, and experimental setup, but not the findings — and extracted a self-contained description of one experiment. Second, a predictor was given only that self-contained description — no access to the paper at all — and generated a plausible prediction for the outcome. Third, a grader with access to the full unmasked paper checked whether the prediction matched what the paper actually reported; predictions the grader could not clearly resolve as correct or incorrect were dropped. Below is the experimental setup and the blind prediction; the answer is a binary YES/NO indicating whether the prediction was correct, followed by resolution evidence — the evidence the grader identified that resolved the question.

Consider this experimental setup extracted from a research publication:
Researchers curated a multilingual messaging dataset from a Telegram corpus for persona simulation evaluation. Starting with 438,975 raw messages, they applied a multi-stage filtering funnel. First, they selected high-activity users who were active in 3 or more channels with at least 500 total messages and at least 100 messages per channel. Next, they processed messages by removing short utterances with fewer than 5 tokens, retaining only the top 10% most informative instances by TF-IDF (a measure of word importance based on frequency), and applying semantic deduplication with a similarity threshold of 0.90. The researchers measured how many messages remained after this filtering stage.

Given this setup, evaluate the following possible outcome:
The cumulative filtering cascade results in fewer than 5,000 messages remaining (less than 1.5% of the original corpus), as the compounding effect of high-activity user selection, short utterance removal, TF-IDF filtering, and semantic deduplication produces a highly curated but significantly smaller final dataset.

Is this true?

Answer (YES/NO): NO